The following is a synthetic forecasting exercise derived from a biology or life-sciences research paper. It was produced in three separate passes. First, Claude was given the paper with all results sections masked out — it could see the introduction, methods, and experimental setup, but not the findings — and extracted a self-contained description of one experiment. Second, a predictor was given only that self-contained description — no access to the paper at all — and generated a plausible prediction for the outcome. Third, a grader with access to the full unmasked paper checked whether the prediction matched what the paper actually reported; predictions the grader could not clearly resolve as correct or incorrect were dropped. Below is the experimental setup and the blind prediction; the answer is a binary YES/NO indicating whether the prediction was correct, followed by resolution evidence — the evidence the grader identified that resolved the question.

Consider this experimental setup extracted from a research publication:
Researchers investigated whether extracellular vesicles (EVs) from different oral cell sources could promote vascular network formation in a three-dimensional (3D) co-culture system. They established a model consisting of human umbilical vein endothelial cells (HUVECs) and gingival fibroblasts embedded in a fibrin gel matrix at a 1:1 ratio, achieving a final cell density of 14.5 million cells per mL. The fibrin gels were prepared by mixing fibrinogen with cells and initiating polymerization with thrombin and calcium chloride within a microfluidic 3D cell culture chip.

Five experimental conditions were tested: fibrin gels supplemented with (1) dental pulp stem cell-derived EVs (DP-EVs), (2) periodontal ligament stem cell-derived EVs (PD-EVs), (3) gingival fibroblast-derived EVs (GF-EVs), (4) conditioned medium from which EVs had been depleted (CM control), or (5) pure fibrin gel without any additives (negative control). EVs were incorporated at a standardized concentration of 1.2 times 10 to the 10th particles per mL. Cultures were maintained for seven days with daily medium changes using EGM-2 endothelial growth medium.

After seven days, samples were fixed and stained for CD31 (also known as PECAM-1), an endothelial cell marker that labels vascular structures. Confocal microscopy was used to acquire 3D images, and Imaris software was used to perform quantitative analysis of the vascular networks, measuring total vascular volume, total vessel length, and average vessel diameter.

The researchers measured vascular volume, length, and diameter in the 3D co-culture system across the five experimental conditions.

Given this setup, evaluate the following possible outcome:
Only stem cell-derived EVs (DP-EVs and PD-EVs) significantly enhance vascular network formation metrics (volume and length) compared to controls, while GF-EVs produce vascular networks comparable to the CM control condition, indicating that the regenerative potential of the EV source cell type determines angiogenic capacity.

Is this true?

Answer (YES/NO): NO